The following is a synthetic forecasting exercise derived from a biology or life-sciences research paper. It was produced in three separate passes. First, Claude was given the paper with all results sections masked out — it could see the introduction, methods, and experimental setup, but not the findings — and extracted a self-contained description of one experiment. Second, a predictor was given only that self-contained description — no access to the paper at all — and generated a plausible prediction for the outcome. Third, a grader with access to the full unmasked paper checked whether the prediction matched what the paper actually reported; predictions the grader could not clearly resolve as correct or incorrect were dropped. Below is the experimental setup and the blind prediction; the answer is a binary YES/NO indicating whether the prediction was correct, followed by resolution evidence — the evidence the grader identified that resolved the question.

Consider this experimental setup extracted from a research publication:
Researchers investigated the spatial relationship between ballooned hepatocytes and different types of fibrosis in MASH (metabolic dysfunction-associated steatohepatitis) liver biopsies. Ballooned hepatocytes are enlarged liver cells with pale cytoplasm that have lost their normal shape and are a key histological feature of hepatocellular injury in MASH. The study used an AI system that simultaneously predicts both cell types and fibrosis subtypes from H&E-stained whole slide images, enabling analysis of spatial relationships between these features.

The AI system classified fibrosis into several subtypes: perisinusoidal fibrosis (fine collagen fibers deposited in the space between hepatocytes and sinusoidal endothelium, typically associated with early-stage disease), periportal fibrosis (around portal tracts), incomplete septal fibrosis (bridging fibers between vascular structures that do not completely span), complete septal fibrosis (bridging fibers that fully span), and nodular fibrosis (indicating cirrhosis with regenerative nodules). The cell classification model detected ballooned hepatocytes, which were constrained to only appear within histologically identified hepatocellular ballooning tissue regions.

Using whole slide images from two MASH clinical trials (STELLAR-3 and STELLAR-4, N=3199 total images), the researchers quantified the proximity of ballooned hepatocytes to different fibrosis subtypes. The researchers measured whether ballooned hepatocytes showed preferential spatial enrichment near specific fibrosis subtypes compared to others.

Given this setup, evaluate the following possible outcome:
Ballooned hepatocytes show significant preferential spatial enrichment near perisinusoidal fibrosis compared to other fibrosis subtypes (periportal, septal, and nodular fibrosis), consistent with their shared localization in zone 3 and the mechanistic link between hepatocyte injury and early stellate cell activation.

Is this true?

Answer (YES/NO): YES